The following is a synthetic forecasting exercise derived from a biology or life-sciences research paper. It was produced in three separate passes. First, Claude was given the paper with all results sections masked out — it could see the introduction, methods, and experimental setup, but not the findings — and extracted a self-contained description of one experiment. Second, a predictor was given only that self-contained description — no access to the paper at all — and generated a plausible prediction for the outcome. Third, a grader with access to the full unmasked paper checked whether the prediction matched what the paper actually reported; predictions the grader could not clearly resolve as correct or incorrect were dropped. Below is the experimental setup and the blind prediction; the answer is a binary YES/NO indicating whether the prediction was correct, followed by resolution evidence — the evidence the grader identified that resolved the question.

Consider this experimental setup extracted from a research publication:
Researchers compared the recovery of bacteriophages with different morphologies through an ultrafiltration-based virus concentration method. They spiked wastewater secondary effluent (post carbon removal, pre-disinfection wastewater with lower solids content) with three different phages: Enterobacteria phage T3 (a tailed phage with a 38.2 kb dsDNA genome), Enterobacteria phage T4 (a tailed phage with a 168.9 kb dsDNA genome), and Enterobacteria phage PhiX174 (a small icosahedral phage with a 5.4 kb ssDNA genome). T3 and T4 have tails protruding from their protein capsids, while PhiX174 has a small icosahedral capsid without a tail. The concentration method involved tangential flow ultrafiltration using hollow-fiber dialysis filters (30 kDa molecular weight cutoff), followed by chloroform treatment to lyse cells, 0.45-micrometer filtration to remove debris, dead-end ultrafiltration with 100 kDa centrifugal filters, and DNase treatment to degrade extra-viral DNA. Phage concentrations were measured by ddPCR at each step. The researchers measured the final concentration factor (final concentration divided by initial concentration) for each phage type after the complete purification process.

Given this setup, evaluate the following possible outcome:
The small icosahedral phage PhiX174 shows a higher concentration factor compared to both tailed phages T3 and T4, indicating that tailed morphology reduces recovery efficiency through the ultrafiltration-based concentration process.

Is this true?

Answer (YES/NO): NO